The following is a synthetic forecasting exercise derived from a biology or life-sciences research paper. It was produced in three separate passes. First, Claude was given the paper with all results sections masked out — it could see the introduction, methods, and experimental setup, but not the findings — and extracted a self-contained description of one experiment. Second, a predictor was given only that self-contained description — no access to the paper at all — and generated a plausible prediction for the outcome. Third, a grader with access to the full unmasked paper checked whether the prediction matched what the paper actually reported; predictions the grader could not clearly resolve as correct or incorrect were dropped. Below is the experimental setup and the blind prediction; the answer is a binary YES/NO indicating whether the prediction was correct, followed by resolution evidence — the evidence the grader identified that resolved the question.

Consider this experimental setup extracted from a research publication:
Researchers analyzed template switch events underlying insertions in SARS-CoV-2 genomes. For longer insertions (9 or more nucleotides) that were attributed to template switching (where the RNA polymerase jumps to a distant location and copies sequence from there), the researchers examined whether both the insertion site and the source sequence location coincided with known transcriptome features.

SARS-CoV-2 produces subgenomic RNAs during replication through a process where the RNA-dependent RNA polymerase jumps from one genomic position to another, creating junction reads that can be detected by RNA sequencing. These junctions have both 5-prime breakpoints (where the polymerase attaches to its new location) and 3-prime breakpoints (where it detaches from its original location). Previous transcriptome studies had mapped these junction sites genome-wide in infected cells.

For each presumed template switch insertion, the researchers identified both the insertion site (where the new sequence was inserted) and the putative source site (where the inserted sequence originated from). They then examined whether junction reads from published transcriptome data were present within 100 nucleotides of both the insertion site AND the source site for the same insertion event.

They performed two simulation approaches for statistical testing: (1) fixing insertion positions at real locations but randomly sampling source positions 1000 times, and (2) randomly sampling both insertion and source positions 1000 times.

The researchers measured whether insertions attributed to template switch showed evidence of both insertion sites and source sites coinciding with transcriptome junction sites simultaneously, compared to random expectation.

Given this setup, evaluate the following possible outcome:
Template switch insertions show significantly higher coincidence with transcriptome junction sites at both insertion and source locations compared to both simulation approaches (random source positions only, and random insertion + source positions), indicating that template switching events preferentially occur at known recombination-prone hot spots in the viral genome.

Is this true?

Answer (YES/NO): YES